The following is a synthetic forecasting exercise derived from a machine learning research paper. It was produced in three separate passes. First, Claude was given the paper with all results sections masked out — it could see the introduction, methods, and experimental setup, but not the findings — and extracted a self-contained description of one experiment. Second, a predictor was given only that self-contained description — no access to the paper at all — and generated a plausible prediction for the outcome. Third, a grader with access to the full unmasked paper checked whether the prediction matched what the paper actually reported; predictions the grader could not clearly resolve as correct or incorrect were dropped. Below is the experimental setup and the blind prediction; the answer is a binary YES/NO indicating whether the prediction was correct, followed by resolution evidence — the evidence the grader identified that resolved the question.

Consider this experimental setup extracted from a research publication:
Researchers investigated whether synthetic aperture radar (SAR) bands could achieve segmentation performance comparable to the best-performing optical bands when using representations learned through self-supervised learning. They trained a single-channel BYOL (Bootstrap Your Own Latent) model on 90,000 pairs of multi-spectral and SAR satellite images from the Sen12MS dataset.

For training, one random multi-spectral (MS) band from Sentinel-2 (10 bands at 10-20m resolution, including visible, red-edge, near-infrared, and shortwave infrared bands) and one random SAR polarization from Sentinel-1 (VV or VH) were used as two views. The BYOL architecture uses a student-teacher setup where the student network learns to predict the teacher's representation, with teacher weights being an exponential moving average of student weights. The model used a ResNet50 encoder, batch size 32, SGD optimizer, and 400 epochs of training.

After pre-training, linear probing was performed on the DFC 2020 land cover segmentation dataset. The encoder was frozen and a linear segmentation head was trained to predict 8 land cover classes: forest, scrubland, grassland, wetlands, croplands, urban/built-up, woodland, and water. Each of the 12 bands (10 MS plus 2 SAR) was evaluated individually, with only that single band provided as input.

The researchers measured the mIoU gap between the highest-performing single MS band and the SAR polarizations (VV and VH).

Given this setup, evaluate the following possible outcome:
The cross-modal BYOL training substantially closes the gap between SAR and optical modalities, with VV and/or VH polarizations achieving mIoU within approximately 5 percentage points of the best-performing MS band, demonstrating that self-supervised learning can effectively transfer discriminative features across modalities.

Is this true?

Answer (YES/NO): YES